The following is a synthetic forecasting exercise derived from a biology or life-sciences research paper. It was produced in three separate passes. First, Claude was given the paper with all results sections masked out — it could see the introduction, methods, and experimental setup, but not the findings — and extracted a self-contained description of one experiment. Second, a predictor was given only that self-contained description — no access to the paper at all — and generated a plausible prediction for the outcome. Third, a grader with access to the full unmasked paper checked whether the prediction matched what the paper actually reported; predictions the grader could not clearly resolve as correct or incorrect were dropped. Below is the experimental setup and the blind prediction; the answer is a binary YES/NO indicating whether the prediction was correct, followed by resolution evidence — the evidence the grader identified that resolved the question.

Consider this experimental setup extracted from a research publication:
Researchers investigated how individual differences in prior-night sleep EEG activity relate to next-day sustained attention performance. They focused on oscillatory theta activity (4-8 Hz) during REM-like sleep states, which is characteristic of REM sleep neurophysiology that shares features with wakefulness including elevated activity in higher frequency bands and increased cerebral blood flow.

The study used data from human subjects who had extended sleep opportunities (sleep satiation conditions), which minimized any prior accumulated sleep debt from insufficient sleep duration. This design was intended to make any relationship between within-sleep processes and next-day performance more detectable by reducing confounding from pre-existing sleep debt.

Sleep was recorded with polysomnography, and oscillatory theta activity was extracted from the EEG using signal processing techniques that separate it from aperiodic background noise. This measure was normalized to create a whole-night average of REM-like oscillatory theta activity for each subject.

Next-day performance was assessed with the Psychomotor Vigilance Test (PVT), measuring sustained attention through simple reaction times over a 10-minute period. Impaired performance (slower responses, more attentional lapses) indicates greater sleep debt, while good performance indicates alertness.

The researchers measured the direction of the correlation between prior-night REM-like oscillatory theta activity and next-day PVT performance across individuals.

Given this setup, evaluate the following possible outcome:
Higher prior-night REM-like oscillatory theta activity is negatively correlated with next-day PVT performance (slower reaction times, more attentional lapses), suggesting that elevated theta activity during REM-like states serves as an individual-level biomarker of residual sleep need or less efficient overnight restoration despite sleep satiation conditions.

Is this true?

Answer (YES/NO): YES